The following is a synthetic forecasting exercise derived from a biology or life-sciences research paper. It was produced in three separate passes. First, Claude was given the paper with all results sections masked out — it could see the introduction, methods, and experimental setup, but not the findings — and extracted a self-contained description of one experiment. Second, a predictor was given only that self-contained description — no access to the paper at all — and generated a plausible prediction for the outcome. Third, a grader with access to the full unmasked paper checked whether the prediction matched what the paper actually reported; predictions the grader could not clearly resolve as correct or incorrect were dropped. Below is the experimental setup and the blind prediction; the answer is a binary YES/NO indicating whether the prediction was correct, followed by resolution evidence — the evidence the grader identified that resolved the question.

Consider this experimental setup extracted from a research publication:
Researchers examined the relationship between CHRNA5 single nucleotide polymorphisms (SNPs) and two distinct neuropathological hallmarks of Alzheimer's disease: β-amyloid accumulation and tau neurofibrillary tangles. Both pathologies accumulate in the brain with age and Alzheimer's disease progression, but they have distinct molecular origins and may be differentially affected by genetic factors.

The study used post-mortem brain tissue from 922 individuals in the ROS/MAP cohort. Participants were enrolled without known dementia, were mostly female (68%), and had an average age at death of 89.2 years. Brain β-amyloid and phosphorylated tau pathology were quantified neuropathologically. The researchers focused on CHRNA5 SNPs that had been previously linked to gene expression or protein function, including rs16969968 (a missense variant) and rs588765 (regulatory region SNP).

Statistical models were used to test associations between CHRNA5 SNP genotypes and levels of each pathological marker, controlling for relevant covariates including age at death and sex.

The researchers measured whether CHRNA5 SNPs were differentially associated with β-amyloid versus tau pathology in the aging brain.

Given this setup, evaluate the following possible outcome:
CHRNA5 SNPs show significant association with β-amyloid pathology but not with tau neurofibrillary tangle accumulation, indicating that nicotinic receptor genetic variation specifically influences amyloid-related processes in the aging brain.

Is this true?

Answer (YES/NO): YES